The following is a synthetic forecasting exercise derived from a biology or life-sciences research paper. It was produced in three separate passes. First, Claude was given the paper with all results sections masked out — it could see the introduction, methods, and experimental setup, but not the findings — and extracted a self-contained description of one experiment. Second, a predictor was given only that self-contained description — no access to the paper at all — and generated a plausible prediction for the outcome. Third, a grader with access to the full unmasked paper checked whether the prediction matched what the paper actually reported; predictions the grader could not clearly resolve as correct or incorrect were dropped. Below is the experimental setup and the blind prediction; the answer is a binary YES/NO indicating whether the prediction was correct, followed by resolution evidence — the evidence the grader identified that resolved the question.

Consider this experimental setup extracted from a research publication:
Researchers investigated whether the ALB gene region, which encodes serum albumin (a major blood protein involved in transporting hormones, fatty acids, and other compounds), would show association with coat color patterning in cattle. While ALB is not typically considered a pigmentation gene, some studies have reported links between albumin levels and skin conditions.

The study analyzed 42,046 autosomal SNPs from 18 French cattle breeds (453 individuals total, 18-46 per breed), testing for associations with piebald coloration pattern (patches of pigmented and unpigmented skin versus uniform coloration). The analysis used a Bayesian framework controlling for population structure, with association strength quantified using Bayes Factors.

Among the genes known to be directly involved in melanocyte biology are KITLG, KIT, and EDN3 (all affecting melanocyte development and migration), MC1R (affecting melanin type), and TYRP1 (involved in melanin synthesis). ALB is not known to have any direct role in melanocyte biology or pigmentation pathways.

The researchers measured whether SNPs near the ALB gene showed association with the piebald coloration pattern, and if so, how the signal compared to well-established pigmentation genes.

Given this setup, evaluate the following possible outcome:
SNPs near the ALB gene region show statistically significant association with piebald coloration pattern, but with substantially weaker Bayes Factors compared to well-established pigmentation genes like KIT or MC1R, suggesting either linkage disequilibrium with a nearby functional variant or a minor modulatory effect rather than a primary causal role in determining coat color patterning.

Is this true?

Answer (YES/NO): NO